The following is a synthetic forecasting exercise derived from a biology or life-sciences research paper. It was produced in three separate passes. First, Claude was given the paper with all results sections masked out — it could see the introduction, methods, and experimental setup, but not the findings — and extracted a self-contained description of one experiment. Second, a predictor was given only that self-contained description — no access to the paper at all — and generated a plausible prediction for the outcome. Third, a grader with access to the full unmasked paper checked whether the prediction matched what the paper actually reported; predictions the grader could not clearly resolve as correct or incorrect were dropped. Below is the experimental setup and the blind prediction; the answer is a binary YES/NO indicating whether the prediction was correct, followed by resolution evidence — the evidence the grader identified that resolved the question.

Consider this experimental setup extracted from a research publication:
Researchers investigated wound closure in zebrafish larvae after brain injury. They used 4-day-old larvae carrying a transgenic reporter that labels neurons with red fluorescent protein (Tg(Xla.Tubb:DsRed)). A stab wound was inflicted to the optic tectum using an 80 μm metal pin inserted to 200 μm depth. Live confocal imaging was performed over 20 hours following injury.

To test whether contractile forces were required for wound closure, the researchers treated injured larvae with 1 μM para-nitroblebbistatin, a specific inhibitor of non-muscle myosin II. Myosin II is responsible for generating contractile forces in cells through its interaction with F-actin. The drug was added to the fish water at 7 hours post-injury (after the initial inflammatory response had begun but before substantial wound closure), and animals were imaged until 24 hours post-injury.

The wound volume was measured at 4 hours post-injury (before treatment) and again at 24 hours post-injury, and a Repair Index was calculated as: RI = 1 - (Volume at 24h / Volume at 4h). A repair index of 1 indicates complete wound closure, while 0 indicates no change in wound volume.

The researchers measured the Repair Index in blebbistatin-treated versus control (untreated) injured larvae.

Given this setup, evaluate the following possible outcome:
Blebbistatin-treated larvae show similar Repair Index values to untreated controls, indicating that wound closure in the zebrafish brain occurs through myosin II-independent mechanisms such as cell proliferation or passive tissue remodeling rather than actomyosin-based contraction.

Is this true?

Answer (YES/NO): NO